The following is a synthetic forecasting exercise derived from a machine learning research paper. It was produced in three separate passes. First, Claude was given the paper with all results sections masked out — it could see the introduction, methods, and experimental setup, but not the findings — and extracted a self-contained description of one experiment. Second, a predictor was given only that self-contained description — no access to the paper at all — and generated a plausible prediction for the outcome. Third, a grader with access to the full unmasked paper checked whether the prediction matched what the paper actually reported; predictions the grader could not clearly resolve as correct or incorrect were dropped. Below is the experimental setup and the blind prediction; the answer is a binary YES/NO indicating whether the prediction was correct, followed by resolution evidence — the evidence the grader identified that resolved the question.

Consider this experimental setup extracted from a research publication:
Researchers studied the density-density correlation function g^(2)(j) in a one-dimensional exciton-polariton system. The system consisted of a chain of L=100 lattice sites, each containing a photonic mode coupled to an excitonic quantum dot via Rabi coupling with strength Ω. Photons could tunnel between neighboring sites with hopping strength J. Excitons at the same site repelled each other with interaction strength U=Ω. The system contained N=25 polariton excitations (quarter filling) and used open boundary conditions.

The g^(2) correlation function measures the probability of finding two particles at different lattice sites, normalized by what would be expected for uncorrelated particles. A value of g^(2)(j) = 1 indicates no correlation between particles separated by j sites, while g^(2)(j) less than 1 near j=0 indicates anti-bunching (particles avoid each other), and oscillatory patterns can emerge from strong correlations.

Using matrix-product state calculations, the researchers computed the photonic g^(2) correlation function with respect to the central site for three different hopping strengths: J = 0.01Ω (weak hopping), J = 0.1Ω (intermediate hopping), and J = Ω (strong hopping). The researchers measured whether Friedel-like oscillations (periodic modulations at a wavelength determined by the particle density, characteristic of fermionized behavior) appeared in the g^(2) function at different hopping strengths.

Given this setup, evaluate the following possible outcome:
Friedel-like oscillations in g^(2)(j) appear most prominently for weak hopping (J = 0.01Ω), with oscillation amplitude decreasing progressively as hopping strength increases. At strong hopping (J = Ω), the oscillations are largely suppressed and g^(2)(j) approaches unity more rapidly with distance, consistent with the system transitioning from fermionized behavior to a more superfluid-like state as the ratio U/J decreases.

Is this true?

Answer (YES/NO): YES